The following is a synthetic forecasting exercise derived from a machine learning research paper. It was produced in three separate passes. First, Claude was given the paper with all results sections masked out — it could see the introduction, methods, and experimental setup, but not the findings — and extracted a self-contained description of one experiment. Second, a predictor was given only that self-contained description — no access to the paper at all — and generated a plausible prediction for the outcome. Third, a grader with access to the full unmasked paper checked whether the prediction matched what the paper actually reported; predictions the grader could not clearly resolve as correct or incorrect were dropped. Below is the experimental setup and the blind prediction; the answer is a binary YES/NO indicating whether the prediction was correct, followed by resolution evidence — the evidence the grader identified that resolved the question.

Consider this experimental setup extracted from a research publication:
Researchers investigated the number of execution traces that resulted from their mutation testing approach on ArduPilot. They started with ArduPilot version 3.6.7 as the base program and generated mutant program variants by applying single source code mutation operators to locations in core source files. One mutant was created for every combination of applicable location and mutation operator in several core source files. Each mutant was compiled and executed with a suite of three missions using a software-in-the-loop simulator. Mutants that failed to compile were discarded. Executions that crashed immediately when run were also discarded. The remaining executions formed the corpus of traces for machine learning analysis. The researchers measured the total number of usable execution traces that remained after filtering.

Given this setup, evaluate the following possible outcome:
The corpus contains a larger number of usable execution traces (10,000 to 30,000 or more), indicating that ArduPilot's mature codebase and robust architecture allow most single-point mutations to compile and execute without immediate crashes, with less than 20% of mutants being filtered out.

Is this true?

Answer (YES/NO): NO